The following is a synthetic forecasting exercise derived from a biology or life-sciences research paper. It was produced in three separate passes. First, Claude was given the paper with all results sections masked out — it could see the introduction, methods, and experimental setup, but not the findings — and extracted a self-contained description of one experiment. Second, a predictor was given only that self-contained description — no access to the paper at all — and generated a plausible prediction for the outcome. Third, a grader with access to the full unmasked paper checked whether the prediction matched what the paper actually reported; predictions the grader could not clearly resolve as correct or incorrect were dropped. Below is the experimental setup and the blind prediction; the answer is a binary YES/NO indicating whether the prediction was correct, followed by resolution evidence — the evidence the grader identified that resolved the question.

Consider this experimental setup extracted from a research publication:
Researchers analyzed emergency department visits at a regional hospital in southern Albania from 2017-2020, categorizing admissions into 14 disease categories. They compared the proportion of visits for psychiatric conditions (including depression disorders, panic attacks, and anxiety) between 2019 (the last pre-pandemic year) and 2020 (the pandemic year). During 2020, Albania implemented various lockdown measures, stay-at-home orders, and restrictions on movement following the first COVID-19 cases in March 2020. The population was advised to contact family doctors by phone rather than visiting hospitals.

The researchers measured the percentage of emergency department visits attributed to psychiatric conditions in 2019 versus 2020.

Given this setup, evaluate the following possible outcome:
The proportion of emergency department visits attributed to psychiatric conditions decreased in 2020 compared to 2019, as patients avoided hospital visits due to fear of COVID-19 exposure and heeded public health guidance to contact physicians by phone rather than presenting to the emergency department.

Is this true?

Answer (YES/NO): NO